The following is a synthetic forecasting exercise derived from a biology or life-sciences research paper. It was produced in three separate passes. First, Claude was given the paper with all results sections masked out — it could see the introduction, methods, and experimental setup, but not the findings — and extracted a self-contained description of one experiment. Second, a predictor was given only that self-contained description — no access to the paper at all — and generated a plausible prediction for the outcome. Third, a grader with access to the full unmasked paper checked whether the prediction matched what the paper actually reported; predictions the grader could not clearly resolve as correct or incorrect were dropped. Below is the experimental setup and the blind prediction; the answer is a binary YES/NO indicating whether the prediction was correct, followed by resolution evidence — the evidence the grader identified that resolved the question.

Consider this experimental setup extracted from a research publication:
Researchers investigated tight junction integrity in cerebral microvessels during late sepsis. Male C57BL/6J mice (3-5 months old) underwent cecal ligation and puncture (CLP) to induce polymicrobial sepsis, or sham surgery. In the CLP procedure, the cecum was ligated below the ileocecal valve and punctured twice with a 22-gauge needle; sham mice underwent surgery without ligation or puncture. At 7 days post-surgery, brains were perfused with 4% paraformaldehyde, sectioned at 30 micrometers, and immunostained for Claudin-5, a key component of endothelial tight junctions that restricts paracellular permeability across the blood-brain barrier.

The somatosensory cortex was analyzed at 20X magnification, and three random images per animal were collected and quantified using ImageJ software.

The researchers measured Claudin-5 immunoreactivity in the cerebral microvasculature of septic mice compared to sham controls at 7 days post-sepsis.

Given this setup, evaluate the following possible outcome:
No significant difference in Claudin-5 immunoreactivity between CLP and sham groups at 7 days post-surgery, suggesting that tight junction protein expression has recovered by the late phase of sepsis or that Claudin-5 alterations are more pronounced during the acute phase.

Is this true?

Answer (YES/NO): NO